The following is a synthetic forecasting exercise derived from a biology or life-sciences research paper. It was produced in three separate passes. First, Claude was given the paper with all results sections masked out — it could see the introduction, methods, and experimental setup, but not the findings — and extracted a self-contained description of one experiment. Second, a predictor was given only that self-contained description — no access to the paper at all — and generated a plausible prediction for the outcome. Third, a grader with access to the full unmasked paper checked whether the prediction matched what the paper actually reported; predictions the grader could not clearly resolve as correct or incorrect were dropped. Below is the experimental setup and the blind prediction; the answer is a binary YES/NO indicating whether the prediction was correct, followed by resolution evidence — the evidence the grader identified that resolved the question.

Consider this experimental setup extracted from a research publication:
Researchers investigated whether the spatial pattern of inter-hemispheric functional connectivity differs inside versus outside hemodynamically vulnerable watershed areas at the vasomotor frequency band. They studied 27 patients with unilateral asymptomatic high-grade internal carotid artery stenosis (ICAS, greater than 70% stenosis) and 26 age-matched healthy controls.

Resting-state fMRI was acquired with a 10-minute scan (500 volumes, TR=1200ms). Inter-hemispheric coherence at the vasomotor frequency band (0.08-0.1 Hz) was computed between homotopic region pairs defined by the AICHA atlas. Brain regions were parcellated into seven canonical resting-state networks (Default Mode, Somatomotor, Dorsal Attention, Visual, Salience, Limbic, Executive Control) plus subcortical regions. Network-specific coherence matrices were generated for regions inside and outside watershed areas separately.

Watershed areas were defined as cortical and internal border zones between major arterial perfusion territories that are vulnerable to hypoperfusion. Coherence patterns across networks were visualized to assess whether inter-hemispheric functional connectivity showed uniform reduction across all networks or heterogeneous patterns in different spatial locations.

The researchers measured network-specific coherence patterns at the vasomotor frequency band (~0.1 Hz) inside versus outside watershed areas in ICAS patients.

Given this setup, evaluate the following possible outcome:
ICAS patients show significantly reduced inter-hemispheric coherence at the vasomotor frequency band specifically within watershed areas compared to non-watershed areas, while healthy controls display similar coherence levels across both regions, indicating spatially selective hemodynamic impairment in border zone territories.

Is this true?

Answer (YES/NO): NO